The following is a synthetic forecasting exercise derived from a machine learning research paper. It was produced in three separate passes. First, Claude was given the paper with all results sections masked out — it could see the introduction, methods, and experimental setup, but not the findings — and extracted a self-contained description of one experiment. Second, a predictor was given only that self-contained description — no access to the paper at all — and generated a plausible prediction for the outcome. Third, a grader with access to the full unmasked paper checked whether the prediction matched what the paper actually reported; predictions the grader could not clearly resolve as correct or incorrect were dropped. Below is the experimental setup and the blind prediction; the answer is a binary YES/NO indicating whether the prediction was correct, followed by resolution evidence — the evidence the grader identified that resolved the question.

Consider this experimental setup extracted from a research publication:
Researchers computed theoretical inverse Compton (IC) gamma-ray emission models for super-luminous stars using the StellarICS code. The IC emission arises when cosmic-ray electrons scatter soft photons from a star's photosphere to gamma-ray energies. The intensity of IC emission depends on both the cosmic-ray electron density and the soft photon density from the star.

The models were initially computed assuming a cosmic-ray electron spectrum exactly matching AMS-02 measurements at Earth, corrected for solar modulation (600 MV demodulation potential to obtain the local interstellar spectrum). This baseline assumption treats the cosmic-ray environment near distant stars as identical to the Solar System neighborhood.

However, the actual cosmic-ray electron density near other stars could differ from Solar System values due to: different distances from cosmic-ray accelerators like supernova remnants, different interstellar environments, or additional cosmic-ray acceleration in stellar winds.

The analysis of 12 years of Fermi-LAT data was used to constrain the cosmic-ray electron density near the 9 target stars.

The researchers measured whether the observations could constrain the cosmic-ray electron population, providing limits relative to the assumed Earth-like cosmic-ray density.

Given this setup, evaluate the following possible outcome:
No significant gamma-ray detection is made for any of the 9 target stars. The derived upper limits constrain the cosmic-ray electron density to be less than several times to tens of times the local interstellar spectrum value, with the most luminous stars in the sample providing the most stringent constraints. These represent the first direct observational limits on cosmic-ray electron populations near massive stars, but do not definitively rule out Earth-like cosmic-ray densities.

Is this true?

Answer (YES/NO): NO